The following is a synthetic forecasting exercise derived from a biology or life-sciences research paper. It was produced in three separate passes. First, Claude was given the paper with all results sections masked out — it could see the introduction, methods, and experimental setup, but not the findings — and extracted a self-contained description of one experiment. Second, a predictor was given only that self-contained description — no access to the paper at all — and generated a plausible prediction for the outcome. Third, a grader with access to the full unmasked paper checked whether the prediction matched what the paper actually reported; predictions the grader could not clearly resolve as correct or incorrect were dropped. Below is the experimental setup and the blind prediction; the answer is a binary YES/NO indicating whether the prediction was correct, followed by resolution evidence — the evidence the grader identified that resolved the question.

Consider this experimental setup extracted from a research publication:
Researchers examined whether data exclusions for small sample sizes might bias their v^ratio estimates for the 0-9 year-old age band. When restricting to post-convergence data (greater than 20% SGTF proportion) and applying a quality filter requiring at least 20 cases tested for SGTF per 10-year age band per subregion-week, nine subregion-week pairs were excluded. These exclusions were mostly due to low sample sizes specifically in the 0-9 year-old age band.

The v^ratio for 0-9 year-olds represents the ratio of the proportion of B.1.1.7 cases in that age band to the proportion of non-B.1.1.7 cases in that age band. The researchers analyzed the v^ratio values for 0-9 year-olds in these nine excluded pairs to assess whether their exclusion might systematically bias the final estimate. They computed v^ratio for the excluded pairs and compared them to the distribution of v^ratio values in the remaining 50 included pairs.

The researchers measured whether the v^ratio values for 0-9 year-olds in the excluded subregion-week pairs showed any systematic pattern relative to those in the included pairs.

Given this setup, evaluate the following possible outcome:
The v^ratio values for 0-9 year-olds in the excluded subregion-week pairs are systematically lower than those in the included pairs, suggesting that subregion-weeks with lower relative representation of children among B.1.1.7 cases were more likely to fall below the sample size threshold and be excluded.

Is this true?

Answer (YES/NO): YES